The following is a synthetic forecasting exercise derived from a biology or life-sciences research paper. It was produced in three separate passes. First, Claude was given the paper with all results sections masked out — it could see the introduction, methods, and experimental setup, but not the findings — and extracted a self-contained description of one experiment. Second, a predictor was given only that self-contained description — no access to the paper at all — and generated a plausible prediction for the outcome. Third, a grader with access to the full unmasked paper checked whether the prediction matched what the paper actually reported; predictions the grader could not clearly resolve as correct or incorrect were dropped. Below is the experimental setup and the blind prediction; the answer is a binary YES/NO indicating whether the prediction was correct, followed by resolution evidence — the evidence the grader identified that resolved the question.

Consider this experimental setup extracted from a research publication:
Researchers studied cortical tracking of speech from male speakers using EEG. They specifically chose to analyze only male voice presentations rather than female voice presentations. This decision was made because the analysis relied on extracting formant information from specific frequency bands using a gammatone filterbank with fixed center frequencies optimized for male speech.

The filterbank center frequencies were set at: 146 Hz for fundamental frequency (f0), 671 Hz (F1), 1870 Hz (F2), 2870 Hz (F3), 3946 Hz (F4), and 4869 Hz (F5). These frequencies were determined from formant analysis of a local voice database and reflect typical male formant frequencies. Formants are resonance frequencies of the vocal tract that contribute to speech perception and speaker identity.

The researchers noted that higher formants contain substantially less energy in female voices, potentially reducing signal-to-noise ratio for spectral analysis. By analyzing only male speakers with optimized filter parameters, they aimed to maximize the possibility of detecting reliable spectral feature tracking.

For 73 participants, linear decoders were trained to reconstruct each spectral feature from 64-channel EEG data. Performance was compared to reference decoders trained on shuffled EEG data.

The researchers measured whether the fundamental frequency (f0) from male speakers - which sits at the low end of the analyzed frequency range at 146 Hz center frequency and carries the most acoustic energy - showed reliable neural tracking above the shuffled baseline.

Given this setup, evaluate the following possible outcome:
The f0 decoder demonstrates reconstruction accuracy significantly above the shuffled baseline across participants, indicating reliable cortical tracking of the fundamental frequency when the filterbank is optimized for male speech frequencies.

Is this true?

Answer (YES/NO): NO